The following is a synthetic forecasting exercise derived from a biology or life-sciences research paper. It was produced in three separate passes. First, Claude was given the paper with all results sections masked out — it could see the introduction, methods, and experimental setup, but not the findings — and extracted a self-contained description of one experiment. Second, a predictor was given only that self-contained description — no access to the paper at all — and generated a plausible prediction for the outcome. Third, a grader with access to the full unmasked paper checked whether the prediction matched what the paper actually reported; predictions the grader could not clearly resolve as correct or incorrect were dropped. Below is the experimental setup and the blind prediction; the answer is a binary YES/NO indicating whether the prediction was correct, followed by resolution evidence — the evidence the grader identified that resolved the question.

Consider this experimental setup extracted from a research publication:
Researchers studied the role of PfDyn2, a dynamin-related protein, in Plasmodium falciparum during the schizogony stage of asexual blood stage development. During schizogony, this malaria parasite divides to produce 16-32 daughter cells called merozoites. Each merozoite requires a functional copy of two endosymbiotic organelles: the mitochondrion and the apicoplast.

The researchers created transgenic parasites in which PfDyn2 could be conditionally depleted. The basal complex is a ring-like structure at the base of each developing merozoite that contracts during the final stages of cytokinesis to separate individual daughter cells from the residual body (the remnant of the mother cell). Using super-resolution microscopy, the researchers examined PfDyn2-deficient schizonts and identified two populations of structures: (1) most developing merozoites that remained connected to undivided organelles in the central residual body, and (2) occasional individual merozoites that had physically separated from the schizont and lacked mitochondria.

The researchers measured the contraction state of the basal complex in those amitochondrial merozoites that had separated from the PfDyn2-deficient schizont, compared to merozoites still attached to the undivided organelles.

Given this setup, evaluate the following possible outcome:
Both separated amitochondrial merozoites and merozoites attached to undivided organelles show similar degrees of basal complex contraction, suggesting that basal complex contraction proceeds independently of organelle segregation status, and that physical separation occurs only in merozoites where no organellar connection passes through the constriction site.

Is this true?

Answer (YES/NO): NO